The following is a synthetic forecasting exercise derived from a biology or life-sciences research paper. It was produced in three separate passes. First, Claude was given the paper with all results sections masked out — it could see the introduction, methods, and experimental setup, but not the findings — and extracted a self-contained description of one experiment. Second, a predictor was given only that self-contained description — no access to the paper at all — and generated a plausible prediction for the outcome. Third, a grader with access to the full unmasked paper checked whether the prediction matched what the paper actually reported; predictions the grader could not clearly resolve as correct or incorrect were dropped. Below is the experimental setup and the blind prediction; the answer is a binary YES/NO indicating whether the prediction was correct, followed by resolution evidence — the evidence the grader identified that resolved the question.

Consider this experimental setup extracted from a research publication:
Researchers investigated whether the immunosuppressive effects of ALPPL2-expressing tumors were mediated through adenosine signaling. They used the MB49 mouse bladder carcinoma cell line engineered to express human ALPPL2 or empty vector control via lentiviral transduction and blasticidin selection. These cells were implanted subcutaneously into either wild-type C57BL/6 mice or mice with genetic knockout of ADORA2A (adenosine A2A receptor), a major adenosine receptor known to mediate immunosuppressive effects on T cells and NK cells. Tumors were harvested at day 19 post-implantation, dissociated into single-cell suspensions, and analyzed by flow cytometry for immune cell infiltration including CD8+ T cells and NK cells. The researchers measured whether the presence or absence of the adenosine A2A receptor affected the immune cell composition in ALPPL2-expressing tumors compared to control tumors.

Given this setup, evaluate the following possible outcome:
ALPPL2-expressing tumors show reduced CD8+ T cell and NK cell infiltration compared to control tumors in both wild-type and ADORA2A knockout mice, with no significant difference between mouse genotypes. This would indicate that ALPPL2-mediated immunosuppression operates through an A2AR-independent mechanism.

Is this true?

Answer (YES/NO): NO